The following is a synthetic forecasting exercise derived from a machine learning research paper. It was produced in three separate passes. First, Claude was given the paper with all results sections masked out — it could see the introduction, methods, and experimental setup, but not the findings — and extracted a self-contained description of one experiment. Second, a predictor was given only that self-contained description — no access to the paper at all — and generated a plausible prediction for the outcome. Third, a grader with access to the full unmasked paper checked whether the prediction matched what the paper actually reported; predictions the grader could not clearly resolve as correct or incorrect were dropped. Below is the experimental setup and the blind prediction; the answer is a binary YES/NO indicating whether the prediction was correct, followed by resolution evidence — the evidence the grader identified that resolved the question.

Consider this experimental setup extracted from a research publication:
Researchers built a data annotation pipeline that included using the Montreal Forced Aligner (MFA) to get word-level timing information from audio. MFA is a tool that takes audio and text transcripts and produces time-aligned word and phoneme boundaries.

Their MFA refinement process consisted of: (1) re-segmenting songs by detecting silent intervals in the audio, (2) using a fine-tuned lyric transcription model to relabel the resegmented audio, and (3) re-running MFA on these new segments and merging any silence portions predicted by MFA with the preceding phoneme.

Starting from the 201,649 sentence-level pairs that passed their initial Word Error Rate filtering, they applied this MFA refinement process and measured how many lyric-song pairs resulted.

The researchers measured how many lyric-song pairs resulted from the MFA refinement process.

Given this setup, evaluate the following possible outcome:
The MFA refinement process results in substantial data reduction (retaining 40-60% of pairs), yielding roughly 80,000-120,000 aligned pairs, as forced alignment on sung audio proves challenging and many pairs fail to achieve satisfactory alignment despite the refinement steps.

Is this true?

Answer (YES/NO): NO